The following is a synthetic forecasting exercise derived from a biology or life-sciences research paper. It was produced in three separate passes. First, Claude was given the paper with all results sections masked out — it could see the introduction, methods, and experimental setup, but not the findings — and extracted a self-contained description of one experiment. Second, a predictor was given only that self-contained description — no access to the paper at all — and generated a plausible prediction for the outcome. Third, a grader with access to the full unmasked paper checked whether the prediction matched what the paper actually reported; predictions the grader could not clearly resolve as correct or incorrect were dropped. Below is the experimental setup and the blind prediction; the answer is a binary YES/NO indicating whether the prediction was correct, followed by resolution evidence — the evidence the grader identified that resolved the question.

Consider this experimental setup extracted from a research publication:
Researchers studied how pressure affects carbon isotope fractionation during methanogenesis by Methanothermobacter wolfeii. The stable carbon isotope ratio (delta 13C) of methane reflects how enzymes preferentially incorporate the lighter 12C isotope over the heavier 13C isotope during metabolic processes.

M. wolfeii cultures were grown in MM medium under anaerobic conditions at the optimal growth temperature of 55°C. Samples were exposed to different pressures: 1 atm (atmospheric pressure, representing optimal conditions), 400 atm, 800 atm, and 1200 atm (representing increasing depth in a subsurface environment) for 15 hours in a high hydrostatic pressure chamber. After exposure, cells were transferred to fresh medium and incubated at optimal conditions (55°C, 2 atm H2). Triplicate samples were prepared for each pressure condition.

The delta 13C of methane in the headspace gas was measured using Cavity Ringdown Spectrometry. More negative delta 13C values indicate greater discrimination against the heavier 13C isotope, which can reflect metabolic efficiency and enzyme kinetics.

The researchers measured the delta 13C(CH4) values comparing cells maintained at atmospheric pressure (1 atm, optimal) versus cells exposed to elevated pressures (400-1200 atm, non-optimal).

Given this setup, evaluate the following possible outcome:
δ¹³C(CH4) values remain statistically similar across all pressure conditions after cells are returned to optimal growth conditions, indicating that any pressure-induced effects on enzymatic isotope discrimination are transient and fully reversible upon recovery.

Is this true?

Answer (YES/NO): NO